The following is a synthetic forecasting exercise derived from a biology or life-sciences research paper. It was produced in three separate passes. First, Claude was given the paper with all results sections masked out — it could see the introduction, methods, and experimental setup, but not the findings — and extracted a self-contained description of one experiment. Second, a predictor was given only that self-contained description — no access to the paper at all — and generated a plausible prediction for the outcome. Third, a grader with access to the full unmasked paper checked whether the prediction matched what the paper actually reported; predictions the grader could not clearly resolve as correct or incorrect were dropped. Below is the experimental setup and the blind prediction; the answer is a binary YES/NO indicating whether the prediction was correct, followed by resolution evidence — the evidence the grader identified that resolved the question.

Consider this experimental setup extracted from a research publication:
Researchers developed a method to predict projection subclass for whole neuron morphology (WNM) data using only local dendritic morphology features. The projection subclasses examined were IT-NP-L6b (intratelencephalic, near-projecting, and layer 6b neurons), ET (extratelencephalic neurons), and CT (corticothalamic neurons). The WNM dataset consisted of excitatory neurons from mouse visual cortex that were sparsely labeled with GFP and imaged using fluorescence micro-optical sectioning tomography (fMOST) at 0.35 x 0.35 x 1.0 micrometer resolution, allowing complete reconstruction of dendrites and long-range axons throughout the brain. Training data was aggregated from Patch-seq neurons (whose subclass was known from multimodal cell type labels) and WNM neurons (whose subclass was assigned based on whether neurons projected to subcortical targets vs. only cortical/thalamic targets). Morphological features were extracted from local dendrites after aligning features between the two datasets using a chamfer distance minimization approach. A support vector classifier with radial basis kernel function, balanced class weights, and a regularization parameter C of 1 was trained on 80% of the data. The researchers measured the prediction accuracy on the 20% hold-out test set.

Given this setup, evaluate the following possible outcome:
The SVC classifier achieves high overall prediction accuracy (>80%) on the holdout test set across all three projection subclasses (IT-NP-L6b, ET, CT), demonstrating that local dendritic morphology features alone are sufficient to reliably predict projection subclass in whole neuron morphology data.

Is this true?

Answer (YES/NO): YES